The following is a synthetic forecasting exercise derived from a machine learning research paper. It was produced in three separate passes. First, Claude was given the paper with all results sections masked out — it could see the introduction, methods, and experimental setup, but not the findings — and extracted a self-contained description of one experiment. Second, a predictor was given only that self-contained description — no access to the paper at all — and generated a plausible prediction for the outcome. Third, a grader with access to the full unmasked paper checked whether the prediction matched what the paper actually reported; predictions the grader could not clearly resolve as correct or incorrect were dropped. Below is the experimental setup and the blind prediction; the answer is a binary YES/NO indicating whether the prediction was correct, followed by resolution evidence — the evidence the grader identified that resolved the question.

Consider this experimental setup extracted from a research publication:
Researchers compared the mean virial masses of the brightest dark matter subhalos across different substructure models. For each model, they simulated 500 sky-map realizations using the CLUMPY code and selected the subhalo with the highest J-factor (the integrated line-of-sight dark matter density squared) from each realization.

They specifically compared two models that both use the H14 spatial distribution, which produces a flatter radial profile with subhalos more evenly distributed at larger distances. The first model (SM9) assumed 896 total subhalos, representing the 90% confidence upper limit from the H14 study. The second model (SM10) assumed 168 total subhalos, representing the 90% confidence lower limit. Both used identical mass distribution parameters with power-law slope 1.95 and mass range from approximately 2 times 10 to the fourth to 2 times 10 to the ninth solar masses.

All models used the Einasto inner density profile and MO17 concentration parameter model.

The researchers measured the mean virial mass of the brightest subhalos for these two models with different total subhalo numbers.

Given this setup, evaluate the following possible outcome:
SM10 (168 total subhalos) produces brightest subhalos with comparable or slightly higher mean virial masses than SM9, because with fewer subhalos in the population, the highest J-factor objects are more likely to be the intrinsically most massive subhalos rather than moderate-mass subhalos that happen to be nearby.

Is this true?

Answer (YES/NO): NO